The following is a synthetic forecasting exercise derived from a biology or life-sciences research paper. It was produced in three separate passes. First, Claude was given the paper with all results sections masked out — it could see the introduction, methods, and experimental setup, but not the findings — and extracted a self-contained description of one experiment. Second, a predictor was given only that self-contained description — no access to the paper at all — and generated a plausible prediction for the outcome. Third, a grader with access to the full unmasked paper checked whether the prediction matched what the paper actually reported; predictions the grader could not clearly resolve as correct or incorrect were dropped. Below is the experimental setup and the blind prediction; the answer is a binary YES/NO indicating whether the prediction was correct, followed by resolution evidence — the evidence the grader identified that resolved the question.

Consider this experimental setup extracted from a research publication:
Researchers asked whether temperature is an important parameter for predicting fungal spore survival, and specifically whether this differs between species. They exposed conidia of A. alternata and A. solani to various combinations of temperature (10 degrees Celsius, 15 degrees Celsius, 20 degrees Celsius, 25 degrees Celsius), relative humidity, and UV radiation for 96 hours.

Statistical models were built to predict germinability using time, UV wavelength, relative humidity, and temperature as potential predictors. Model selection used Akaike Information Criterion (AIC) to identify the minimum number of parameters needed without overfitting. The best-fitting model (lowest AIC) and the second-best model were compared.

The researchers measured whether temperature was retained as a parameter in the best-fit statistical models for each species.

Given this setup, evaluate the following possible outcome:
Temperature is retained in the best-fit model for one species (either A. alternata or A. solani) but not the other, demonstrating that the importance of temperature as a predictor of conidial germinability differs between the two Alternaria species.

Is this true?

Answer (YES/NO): YES